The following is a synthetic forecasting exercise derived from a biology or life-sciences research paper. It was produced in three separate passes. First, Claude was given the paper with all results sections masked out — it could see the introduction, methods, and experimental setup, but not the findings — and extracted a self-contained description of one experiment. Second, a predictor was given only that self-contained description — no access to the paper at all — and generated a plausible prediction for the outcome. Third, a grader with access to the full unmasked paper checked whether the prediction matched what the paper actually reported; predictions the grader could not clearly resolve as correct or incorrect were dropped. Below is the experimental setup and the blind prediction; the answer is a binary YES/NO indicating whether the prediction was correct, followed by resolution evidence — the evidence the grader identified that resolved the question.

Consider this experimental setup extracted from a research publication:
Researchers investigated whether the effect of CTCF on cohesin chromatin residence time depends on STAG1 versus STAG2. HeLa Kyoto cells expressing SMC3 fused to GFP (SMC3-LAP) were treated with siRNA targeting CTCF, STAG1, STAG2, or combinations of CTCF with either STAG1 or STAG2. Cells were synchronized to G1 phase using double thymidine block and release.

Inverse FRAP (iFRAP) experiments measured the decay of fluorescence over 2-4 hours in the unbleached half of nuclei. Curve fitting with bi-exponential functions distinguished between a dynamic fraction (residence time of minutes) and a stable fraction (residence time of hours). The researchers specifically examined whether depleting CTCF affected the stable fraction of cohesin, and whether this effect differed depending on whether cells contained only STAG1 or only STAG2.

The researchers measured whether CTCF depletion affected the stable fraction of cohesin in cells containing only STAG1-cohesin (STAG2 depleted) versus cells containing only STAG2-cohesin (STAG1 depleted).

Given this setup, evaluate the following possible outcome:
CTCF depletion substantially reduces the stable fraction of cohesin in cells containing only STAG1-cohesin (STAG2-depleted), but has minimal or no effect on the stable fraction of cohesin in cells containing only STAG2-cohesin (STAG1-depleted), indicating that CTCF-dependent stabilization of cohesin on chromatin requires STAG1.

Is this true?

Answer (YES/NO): YES